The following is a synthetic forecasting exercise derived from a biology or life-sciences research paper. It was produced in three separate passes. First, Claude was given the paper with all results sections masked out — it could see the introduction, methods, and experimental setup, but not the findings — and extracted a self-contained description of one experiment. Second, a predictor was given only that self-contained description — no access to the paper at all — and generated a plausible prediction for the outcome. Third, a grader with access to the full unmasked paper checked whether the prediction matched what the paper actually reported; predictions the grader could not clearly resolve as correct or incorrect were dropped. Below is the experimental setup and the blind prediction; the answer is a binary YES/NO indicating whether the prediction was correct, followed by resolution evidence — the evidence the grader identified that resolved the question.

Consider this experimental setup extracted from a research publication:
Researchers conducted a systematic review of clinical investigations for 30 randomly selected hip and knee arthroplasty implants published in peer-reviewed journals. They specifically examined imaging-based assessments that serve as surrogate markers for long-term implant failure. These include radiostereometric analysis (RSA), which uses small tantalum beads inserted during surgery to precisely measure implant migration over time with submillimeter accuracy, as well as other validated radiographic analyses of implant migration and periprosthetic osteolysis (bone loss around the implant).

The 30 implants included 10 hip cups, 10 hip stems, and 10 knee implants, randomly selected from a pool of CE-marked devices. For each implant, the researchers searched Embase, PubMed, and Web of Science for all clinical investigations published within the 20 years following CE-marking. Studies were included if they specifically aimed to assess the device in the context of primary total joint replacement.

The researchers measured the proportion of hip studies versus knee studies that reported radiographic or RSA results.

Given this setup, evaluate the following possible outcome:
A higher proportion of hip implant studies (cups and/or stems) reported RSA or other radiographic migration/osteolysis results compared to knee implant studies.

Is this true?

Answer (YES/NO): YES